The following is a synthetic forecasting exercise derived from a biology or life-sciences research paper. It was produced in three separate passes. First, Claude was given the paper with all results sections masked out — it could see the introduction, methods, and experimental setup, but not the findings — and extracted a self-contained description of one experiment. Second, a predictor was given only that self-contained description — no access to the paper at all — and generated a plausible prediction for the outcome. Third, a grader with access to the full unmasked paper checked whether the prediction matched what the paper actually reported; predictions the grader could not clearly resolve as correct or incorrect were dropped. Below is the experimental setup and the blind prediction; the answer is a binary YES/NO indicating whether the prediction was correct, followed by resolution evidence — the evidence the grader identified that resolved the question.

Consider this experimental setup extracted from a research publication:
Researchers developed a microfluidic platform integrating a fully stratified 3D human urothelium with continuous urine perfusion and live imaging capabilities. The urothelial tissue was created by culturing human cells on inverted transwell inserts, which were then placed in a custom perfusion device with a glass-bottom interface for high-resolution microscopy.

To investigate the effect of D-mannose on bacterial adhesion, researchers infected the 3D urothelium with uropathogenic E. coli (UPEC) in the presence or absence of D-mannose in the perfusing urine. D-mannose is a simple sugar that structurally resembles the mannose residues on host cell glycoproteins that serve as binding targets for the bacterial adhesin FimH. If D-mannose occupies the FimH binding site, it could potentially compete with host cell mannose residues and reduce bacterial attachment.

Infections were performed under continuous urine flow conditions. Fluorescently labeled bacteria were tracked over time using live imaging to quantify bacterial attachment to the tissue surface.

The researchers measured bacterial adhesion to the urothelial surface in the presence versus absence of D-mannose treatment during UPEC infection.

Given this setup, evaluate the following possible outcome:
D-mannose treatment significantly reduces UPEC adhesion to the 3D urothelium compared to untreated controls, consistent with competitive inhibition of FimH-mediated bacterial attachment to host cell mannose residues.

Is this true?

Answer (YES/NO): YES